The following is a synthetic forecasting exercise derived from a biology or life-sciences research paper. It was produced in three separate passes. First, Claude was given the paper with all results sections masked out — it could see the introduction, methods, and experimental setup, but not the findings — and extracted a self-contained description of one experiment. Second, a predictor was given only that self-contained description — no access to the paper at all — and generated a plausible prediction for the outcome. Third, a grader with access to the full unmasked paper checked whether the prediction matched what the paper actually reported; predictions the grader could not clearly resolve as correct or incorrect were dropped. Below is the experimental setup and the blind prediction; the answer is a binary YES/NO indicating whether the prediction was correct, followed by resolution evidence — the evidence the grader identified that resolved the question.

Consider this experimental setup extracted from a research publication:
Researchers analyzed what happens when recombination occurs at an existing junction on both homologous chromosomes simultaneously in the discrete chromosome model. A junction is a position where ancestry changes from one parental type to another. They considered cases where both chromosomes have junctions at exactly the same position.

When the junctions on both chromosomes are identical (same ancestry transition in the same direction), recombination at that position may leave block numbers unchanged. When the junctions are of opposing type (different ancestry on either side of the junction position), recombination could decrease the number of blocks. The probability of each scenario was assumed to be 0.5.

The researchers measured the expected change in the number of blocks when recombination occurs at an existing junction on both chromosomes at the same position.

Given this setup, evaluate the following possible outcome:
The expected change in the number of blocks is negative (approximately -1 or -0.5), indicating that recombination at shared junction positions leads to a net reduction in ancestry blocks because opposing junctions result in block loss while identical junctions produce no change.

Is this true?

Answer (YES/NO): YES